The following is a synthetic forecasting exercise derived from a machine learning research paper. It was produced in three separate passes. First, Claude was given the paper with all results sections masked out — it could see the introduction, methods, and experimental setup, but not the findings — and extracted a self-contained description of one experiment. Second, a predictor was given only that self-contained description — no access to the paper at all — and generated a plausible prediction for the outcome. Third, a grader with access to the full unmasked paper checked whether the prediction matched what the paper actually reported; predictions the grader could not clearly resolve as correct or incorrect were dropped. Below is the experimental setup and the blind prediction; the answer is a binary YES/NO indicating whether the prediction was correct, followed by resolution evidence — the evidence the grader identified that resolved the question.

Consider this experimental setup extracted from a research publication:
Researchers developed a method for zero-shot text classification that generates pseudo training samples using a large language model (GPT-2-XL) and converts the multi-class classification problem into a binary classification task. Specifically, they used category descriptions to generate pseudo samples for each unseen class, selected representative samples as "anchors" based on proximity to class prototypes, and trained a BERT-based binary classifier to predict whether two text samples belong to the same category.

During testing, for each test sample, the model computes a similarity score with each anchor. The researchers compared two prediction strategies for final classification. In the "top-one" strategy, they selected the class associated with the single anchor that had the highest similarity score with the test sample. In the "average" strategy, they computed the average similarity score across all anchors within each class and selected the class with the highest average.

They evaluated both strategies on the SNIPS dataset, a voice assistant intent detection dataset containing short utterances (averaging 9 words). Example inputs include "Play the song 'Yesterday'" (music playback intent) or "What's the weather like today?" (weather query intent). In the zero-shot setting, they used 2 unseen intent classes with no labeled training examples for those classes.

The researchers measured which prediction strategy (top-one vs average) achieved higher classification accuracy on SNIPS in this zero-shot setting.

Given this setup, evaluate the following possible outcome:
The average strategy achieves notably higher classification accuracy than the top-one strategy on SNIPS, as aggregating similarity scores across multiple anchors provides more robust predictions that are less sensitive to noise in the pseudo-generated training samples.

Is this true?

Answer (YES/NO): NO